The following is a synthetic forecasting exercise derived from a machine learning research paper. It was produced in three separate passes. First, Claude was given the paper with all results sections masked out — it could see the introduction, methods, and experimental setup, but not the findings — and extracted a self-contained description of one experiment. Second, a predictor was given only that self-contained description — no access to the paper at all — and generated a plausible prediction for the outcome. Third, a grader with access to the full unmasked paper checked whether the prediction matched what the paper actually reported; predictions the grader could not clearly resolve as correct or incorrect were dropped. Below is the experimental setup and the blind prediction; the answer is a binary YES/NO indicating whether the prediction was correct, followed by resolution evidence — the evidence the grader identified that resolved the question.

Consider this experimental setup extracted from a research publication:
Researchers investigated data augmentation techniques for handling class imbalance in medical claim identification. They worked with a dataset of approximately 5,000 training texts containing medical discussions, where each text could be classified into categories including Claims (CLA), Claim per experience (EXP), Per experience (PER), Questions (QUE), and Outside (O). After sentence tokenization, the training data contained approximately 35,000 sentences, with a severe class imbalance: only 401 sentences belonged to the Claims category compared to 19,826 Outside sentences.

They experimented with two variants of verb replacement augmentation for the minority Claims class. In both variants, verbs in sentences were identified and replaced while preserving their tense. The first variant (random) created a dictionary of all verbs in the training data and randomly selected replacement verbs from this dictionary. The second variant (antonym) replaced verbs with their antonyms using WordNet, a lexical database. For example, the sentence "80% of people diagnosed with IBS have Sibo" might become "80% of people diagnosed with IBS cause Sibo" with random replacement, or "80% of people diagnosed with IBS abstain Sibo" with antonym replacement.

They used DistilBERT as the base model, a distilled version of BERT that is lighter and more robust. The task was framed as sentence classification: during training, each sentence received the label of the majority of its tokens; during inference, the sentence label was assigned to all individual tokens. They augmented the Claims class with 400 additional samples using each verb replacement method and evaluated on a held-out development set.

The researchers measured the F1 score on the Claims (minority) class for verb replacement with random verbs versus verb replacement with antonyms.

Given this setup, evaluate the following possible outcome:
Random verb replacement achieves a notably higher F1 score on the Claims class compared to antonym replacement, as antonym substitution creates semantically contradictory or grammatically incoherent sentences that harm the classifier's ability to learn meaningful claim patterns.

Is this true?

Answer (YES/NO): YES